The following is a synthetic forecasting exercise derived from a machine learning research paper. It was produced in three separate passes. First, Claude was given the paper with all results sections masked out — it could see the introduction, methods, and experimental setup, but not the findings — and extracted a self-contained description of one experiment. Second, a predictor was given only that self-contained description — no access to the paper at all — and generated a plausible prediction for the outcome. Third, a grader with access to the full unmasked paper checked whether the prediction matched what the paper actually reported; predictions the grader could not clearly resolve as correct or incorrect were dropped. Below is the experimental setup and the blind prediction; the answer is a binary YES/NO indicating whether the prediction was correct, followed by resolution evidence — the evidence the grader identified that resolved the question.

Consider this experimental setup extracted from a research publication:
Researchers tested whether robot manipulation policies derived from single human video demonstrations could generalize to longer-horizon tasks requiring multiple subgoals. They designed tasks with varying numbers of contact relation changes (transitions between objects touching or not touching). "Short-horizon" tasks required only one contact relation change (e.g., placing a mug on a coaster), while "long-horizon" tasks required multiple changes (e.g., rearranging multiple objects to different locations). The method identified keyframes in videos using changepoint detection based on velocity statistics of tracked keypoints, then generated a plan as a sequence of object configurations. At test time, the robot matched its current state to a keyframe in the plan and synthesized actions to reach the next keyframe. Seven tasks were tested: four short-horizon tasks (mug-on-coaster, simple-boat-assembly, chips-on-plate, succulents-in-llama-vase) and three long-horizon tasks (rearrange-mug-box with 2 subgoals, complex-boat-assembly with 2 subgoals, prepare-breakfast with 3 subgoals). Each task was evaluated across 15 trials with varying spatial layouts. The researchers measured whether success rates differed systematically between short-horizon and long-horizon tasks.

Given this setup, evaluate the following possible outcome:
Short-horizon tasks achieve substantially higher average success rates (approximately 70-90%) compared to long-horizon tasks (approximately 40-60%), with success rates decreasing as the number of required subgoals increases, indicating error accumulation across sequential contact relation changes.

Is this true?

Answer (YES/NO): NO